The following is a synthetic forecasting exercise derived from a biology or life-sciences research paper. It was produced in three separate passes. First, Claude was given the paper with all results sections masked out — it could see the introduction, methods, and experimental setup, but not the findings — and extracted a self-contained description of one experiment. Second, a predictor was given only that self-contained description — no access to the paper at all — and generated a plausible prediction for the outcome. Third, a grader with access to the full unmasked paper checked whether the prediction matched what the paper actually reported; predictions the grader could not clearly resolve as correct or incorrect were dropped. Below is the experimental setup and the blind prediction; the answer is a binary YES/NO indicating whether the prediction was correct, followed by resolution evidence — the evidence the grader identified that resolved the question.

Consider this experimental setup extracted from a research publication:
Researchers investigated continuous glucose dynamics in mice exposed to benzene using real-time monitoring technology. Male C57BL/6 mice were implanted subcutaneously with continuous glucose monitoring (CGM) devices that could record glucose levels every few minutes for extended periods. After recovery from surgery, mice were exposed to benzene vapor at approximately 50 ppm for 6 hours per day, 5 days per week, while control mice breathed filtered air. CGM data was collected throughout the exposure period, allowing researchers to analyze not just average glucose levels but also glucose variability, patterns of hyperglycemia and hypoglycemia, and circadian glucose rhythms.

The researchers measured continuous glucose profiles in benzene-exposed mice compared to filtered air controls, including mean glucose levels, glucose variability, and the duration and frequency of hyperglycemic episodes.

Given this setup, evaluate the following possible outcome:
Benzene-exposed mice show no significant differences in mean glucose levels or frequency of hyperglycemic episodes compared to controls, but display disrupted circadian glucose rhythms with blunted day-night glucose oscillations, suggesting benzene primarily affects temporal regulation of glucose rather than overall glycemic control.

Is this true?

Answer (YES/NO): NO